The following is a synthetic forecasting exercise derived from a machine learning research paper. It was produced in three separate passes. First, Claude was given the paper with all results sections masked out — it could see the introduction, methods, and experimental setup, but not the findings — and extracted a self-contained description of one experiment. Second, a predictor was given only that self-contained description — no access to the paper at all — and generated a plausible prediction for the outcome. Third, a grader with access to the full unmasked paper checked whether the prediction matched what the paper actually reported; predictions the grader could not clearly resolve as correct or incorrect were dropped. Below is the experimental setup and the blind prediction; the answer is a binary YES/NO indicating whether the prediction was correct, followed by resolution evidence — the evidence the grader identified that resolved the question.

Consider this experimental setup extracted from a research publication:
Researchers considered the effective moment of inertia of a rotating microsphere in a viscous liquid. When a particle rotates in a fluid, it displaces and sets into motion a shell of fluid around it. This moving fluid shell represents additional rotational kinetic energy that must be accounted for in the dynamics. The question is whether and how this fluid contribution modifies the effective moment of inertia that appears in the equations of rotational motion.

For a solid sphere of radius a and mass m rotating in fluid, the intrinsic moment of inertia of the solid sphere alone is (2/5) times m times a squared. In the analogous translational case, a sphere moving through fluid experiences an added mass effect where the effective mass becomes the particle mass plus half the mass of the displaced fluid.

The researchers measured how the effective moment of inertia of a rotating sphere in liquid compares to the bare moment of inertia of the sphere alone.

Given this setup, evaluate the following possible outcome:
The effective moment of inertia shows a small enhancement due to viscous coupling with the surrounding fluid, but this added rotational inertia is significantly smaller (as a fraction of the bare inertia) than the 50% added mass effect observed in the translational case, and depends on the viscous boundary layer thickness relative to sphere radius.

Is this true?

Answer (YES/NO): NO